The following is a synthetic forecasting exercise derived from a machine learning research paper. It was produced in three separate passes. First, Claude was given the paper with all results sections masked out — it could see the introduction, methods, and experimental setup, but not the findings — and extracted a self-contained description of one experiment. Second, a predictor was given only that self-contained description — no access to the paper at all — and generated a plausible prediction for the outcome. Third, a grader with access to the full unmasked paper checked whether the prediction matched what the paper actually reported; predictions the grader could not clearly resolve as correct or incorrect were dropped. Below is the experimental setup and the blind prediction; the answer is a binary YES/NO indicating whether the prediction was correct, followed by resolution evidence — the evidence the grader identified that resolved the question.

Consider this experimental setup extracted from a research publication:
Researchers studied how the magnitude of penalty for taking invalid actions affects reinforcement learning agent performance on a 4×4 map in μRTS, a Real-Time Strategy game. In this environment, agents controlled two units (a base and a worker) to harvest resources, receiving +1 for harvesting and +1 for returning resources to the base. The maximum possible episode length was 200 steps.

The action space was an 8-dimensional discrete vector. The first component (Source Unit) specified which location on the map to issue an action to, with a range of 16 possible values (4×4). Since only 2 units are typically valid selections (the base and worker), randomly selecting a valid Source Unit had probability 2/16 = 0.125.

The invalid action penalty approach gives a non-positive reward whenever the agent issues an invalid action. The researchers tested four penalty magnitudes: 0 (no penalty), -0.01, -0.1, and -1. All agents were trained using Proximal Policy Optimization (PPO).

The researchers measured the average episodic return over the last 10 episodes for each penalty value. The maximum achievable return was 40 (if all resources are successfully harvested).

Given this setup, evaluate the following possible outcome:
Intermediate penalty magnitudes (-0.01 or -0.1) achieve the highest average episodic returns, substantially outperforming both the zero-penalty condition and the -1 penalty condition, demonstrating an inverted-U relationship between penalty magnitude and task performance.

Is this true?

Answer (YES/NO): NO